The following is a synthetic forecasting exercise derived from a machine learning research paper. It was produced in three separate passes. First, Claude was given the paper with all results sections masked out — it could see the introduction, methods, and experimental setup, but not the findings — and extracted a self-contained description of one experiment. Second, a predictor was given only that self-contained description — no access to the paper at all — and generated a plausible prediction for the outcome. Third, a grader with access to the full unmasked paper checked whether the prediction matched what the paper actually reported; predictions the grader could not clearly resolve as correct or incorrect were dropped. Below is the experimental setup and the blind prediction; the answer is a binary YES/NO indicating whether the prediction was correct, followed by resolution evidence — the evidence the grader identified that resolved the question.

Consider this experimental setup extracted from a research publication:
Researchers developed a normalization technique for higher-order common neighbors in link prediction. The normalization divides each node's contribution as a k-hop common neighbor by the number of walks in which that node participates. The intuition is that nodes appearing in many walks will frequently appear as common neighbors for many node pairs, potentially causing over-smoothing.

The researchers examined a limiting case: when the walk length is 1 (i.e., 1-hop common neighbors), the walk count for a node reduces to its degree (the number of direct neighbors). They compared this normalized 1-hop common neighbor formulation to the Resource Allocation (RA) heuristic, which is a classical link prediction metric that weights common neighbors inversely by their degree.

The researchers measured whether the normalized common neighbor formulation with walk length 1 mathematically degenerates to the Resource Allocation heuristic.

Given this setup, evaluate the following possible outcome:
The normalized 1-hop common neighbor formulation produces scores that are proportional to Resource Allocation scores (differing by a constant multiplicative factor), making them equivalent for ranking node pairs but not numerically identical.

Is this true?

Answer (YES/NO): NO